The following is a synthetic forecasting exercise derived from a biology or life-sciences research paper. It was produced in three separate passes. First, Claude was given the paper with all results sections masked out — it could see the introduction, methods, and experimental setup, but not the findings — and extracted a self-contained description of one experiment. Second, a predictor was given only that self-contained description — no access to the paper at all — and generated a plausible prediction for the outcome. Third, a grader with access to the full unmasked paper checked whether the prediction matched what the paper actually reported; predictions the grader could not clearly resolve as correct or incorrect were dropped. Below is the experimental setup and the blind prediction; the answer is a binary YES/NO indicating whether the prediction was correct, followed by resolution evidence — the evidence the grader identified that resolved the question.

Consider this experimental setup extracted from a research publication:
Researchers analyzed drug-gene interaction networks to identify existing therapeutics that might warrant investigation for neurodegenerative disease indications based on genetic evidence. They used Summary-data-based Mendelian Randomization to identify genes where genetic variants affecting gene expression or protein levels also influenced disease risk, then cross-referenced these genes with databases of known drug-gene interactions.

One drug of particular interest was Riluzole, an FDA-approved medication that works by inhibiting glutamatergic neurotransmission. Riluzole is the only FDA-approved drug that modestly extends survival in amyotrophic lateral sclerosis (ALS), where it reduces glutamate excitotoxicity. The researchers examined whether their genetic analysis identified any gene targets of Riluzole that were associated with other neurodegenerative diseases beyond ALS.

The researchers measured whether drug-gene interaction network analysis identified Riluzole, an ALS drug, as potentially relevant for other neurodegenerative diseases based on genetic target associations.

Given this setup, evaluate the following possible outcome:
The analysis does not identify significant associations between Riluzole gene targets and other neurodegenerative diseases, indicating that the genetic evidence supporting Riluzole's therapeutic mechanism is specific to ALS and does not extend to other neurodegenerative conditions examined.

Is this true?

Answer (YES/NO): NO